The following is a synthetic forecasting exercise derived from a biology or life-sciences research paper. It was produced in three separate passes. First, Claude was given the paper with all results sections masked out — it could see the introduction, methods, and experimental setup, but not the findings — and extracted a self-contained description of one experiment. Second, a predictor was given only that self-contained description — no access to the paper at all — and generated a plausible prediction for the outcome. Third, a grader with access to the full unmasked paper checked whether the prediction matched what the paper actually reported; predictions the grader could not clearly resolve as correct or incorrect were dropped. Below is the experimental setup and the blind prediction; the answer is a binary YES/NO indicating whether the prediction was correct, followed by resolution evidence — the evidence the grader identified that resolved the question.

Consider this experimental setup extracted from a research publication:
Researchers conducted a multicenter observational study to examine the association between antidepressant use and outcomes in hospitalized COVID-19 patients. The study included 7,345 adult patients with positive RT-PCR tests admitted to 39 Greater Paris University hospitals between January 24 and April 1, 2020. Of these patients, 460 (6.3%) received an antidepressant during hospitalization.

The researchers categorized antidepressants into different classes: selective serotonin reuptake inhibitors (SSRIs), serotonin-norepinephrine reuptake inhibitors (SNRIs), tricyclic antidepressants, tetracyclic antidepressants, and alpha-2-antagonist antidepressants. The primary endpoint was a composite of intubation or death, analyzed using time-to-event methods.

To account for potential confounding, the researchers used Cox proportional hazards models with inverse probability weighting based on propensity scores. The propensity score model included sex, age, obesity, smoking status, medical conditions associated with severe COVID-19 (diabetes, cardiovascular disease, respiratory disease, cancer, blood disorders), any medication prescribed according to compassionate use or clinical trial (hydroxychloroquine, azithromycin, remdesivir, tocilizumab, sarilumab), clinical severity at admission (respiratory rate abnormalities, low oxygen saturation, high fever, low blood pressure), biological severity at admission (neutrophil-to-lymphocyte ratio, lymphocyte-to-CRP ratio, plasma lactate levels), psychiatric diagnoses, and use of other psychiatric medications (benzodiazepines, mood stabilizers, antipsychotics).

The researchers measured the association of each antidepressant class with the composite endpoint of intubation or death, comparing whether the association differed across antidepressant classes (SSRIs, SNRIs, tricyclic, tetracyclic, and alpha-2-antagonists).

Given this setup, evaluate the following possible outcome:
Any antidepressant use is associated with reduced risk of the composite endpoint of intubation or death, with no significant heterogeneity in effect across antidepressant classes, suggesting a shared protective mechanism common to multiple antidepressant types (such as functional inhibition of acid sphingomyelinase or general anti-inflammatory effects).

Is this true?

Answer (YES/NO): NO